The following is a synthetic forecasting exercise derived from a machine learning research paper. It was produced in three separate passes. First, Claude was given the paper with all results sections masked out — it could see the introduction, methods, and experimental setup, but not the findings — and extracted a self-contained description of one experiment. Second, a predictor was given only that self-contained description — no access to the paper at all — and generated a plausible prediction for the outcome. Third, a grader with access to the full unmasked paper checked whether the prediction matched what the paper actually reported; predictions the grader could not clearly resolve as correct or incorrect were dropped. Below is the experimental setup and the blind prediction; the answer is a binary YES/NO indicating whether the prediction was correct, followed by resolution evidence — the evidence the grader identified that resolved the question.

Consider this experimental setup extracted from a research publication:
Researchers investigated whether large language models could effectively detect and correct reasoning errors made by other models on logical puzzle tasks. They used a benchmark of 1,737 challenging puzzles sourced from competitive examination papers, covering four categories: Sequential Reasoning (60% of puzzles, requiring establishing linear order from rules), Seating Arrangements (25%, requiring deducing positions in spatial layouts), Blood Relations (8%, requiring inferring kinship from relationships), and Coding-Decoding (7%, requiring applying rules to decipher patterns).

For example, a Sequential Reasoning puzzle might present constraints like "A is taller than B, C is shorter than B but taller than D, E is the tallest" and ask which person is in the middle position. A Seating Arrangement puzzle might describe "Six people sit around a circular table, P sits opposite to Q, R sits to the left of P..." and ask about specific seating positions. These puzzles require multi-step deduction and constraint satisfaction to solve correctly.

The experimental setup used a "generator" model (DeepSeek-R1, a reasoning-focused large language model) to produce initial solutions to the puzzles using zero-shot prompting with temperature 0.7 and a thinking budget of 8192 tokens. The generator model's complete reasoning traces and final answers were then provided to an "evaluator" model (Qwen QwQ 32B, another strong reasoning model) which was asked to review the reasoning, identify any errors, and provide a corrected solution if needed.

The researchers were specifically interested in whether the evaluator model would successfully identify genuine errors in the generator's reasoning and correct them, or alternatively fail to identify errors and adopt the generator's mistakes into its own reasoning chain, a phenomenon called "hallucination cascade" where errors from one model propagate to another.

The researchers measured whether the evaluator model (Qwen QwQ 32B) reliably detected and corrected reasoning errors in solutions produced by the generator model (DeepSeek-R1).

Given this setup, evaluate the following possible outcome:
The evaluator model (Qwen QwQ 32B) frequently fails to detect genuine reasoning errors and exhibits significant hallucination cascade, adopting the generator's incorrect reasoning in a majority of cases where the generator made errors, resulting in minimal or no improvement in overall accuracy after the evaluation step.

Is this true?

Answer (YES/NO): NO